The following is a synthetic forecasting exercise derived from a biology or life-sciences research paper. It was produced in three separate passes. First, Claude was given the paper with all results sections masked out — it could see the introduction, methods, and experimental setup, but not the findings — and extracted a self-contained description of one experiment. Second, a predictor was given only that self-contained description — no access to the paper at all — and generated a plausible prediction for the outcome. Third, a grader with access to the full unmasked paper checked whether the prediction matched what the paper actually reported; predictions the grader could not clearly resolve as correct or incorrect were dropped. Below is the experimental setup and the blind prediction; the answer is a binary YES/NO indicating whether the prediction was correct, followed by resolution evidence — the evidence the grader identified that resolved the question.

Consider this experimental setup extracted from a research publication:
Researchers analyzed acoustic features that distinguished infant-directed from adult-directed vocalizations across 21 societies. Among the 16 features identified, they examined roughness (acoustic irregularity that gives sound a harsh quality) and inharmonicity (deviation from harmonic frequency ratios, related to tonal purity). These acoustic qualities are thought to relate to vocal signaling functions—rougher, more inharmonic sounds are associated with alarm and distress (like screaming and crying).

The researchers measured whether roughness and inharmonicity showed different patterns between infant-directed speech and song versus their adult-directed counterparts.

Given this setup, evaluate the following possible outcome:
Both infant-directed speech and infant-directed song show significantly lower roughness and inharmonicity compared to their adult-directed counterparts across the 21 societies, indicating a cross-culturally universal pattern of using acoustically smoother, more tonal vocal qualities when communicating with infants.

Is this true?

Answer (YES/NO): YES